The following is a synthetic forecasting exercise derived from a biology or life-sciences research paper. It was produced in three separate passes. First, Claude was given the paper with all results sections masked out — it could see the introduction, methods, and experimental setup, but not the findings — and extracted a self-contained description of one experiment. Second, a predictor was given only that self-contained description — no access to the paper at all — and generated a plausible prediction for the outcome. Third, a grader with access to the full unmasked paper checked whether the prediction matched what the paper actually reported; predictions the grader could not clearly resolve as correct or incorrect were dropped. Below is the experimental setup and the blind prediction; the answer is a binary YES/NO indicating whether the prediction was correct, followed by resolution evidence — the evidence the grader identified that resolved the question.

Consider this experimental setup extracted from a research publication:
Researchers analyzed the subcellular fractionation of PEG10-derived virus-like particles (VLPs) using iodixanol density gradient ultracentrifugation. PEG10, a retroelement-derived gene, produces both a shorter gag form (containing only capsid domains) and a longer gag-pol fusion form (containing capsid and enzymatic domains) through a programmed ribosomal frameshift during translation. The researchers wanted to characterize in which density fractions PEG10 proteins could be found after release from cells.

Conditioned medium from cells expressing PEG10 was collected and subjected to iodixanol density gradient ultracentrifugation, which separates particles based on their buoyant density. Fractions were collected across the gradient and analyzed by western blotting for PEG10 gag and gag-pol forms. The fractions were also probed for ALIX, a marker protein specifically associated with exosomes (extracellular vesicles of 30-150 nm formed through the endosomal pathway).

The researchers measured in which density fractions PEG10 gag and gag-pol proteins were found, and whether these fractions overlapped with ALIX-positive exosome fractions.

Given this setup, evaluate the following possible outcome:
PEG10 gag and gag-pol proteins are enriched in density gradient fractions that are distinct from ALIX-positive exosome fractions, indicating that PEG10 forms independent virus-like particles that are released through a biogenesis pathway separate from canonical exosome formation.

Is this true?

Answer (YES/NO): NO